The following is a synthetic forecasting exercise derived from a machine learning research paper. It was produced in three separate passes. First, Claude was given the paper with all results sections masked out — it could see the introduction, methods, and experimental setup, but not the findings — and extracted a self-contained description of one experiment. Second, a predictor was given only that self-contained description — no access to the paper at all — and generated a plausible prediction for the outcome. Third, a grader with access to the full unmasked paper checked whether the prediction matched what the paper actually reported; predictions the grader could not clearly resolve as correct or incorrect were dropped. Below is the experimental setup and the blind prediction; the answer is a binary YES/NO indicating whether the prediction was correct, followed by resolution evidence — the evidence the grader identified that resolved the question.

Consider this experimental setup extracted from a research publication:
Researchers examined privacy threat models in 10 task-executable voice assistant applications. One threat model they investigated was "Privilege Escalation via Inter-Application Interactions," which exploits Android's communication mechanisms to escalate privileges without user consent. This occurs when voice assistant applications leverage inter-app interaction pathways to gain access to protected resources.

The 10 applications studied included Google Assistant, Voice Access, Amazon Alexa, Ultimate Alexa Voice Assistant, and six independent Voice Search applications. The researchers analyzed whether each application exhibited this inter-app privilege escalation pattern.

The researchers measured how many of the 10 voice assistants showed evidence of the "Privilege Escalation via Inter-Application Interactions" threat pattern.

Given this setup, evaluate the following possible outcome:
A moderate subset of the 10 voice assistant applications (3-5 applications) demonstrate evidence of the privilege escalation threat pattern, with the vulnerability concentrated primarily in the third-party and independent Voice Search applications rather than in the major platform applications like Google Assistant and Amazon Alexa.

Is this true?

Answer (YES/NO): NO